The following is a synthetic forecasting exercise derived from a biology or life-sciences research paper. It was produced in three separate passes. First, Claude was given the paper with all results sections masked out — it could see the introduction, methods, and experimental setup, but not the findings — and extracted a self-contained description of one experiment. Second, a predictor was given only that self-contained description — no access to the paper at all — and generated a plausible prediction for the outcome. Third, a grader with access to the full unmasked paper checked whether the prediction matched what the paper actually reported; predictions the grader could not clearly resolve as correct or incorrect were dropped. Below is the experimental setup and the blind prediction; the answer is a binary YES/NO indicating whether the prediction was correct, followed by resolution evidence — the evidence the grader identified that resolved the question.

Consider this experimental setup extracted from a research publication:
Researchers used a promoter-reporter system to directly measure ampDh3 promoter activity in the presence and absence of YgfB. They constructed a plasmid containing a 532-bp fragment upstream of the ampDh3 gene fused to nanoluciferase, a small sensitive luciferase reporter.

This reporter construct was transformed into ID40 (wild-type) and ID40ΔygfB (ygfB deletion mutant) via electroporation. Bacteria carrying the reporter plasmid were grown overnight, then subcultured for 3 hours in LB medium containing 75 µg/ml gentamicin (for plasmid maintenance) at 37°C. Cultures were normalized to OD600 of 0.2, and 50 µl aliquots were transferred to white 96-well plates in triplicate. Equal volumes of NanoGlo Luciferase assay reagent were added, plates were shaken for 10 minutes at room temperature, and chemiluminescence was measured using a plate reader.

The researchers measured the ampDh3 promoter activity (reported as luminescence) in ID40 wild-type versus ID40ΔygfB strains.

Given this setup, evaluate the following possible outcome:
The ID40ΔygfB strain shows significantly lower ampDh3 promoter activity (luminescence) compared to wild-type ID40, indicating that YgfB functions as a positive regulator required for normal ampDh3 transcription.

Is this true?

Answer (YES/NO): NO